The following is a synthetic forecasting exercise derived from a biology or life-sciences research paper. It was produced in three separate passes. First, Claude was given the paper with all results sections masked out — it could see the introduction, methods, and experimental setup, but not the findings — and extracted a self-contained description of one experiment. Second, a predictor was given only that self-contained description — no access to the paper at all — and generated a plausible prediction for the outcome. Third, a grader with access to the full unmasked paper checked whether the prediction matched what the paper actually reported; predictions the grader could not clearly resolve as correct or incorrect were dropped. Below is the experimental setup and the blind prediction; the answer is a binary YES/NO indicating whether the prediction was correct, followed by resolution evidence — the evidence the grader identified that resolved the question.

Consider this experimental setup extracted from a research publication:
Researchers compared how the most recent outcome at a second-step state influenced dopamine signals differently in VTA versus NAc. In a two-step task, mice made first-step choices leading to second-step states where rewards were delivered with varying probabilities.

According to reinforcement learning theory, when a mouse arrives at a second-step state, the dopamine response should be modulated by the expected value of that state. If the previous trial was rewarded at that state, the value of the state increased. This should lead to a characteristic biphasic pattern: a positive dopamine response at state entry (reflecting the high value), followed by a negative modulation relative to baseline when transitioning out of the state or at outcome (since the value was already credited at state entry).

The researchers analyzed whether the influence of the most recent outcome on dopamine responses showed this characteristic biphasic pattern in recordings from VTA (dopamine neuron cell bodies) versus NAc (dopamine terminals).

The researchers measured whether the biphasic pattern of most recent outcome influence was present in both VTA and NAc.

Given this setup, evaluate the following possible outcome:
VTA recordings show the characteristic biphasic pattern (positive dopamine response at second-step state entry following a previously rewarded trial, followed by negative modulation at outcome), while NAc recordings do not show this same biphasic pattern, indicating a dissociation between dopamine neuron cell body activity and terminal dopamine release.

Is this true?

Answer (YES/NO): NO